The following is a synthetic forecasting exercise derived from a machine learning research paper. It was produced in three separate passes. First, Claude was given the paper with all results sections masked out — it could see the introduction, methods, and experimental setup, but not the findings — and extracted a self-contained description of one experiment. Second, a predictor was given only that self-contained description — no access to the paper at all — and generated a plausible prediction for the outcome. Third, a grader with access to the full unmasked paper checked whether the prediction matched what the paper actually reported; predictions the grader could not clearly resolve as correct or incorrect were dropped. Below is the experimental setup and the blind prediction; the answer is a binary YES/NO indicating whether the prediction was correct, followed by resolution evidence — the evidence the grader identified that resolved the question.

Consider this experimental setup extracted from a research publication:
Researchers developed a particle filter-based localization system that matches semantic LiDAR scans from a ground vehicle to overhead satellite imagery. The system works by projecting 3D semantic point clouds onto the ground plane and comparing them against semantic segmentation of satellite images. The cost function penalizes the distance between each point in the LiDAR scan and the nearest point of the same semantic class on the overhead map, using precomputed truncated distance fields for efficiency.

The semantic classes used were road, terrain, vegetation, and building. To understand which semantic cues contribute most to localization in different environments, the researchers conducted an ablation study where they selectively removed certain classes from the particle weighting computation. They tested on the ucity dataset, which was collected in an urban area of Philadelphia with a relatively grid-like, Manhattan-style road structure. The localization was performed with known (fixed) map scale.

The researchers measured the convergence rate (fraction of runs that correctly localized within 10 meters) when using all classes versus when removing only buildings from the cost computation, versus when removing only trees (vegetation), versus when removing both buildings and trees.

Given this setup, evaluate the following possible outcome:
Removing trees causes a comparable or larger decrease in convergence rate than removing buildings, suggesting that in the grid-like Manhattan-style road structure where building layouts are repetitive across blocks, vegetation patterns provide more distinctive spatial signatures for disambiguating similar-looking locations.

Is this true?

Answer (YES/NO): YES